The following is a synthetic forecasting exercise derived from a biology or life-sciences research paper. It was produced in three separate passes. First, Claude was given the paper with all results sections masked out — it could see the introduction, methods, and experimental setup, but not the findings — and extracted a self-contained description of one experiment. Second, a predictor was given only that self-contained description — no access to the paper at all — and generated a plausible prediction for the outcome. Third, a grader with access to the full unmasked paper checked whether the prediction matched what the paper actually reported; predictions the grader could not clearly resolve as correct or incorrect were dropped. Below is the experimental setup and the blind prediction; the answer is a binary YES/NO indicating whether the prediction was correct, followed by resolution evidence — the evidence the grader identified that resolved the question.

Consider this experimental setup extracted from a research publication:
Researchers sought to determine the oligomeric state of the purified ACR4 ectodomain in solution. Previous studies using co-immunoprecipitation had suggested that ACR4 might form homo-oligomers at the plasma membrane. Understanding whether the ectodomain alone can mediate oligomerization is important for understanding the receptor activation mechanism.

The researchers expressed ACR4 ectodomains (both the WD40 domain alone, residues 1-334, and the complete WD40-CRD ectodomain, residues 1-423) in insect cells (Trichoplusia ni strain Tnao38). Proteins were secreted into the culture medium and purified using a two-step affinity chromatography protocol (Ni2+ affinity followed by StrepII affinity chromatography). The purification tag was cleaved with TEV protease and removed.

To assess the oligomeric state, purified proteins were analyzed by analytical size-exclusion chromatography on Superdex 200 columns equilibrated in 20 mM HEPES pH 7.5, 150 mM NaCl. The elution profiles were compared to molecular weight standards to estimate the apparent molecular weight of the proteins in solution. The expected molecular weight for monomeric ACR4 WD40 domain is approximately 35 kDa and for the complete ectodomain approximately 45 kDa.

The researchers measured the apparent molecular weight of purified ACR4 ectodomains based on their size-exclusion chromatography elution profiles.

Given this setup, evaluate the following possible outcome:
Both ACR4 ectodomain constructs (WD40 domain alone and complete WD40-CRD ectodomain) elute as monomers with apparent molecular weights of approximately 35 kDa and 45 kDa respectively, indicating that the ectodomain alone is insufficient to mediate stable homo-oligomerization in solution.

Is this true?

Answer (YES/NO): YES